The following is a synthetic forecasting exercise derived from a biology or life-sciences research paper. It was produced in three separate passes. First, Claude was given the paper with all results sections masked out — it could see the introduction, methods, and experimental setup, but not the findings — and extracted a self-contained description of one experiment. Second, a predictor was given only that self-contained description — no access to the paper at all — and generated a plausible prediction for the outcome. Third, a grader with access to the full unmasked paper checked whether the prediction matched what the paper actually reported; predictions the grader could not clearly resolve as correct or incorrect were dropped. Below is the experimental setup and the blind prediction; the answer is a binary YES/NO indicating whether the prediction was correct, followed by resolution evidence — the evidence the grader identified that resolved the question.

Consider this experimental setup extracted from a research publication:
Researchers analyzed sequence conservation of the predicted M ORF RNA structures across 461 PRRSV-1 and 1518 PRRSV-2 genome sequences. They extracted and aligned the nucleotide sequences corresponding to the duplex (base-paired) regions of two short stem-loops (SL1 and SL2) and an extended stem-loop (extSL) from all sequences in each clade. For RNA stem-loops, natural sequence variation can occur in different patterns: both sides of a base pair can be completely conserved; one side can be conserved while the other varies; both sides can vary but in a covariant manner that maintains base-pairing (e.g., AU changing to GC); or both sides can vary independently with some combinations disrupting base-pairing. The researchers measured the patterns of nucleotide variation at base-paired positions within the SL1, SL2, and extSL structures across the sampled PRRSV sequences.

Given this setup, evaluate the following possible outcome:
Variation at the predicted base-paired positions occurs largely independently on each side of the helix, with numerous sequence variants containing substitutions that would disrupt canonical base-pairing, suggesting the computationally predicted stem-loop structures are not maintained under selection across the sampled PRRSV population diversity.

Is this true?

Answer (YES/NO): NO